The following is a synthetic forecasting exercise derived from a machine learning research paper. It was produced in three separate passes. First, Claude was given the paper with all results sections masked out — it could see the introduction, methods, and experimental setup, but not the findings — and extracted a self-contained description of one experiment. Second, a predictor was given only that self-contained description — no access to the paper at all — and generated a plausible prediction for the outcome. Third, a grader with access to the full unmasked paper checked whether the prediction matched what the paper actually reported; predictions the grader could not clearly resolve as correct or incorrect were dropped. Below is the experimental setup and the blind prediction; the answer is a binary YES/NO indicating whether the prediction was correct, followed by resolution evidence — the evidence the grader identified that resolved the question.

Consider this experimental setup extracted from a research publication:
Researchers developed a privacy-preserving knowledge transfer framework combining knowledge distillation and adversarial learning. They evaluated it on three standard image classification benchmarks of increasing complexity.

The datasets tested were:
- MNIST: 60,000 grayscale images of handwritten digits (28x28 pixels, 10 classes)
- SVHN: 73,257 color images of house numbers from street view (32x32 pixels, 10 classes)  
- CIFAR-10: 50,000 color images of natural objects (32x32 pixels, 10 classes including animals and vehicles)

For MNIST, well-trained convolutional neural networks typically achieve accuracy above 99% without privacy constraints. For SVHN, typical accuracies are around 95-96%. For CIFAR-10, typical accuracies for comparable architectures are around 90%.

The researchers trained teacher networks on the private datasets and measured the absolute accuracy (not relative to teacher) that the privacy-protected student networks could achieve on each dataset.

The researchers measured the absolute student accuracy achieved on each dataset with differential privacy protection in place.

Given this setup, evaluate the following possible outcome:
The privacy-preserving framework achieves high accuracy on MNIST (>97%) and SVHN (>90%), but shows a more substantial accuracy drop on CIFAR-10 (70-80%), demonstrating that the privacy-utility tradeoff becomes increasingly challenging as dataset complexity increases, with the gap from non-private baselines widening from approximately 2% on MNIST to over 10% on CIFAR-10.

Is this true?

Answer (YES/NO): NO